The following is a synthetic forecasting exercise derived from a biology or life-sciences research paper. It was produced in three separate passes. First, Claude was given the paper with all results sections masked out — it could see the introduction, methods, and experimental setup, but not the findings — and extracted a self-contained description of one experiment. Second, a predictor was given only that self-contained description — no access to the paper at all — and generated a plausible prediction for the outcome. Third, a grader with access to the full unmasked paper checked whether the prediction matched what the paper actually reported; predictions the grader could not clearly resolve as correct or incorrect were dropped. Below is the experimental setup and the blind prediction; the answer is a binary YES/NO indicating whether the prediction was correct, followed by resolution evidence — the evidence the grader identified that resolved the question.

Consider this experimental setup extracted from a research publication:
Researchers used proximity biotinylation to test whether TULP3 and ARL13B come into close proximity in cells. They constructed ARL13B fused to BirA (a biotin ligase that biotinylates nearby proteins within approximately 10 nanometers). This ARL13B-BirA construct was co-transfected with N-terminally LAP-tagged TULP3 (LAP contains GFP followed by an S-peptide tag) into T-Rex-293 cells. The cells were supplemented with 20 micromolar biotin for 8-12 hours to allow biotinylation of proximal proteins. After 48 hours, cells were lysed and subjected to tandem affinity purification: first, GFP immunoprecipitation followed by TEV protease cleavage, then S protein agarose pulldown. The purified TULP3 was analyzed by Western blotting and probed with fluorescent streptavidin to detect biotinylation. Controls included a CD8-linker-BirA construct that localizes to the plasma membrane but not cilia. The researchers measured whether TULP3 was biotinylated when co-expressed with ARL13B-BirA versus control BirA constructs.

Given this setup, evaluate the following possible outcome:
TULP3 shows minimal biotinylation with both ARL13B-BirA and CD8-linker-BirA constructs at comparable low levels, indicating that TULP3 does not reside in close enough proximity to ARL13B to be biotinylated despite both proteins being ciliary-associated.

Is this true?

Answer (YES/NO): NO